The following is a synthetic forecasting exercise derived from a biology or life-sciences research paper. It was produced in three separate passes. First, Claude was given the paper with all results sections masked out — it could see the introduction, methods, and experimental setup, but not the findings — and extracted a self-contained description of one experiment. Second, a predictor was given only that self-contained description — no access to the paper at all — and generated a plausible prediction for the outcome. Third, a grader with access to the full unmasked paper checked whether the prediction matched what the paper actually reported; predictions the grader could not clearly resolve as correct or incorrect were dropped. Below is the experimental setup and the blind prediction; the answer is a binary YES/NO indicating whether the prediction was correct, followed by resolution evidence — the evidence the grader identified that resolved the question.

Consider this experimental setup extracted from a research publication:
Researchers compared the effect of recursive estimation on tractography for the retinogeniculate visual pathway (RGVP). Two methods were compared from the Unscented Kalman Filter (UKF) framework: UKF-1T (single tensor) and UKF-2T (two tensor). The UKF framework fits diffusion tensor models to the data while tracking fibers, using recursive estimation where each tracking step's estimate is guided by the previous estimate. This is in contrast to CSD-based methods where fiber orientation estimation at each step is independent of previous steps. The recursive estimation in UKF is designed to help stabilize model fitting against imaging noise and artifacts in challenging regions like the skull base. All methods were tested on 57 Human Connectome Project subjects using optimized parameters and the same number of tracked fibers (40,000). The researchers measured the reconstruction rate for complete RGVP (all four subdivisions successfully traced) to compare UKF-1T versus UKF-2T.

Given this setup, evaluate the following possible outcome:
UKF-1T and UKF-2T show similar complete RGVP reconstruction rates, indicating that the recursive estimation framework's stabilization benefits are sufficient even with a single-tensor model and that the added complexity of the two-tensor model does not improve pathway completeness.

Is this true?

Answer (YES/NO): NO